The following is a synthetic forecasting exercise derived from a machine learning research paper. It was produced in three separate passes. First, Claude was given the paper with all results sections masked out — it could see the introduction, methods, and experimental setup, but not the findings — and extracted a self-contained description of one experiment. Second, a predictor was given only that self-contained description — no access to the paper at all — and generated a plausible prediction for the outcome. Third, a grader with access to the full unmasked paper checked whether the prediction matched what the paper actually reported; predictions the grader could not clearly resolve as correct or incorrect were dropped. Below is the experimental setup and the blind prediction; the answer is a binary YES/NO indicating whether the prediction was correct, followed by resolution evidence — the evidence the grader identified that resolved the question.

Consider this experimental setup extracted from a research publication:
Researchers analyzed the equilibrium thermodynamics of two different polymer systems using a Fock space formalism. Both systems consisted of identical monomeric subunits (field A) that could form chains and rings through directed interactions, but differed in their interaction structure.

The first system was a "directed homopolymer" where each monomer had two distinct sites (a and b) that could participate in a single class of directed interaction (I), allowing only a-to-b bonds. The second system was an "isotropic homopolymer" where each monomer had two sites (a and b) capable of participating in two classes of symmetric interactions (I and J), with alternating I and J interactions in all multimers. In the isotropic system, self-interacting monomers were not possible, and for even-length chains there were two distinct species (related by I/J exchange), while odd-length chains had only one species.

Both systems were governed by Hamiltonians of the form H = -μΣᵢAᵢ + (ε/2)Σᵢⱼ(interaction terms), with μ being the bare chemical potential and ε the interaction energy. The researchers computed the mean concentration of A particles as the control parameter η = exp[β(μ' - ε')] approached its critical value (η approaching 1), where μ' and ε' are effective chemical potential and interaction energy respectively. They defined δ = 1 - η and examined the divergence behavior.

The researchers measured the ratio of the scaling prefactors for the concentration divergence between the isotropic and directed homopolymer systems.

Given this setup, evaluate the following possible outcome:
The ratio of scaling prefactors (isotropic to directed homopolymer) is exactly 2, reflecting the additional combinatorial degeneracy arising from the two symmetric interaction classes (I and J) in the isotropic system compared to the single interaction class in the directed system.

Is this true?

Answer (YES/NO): NO